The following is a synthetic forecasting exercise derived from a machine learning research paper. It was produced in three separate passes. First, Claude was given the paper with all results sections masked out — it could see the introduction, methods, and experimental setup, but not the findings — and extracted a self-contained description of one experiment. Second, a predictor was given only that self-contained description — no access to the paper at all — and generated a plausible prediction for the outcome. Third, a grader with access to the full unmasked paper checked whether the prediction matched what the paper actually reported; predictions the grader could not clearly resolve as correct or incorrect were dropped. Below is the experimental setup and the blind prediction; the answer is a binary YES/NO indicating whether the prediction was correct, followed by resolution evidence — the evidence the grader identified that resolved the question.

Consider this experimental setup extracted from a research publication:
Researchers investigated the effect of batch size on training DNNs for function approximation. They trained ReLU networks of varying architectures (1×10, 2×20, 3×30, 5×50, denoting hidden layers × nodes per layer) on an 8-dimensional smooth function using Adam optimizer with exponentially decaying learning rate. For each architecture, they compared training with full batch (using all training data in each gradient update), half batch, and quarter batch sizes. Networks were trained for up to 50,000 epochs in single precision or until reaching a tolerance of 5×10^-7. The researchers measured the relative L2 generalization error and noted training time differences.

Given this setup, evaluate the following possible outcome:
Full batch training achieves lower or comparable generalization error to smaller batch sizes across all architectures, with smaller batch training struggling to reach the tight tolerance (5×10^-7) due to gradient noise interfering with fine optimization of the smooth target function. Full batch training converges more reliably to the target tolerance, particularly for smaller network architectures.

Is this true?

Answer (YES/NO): NO